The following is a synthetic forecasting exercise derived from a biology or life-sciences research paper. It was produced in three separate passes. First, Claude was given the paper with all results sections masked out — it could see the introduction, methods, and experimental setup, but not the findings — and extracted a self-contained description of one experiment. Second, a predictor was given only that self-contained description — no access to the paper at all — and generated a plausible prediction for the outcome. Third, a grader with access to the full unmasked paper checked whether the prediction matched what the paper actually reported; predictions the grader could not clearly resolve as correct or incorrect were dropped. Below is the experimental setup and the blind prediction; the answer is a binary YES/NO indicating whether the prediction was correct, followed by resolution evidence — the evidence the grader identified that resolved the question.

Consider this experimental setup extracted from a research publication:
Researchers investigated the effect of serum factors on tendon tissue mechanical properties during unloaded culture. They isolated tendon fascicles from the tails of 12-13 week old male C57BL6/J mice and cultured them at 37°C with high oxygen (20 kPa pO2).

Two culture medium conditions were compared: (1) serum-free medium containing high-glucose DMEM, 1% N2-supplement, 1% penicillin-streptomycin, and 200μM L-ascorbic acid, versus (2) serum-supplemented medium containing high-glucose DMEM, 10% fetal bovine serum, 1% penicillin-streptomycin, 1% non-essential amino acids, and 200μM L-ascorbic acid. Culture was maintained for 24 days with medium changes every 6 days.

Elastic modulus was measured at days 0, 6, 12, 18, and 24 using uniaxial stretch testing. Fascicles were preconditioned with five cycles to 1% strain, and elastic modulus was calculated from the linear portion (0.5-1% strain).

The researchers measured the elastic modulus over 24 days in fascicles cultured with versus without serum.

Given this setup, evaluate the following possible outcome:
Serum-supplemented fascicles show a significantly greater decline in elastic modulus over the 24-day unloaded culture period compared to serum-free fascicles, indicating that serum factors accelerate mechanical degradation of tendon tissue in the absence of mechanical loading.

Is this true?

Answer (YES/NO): YES